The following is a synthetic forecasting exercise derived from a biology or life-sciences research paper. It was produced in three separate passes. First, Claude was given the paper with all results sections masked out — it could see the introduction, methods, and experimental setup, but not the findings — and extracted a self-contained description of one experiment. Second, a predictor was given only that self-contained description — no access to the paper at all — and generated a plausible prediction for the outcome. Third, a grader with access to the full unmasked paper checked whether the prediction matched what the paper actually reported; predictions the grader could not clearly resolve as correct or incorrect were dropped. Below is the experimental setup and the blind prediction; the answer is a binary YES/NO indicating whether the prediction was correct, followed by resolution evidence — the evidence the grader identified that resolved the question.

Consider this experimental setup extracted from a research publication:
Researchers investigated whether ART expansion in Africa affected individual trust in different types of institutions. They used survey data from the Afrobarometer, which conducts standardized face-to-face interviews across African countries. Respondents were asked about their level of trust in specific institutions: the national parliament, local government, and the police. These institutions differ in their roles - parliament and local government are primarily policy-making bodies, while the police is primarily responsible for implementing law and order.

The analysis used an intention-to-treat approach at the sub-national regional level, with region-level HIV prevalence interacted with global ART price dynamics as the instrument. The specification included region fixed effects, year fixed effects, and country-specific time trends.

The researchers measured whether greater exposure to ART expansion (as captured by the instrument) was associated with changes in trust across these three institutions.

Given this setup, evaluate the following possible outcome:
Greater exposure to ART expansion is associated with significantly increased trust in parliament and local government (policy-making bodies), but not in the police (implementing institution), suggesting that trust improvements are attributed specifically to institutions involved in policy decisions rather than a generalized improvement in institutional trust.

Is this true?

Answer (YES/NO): YES